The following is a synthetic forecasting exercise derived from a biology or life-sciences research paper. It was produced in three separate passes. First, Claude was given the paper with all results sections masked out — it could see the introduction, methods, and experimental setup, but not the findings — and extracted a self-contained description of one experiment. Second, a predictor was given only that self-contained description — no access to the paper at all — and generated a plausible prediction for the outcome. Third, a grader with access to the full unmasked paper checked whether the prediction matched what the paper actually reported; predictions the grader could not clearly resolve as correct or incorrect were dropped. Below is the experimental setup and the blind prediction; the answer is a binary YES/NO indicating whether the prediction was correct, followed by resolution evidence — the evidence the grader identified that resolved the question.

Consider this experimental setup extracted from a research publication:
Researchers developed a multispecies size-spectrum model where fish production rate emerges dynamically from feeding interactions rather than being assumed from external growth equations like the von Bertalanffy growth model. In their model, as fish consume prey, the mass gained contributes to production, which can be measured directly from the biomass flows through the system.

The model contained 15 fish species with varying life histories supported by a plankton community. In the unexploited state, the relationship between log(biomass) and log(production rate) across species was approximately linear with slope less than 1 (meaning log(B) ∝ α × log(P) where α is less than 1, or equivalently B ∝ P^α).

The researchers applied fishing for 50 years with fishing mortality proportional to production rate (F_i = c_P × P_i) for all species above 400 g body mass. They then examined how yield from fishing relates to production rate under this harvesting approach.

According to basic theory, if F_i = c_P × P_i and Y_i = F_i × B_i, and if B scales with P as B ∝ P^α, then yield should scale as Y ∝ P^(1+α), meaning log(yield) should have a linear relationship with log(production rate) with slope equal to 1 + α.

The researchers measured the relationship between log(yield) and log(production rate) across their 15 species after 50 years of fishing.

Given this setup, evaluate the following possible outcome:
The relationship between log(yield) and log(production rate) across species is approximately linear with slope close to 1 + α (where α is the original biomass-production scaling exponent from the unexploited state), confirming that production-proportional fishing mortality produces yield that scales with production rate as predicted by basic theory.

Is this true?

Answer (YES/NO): YES